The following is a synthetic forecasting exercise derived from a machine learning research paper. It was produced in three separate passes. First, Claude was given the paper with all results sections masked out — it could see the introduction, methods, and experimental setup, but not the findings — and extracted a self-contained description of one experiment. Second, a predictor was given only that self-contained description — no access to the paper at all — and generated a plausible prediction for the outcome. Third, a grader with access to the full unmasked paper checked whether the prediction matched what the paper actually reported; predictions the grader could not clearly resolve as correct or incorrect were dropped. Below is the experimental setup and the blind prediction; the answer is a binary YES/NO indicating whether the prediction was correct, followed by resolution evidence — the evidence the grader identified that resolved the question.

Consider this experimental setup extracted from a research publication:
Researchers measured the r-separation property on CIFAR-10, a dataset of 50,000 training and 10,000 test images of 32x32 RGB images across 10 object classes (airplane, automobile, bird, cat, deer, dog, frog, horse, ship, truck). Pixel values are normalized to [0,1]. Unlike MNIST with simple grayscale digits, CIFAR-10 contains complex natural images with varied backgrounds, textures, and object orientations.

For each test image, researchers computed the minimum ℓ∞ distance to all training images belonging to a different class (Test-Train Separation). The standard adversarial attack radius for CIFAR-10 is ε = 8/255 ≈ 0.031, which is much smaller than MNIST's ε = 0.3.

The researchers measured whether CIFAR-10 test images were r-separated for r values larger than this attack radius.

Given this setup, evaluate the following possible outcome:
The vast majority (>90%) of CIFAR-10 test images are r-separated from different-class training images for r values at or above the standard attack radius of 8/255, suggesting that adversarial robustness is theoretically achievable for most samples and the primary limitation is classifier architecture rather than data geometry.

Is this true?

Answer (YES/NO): YES